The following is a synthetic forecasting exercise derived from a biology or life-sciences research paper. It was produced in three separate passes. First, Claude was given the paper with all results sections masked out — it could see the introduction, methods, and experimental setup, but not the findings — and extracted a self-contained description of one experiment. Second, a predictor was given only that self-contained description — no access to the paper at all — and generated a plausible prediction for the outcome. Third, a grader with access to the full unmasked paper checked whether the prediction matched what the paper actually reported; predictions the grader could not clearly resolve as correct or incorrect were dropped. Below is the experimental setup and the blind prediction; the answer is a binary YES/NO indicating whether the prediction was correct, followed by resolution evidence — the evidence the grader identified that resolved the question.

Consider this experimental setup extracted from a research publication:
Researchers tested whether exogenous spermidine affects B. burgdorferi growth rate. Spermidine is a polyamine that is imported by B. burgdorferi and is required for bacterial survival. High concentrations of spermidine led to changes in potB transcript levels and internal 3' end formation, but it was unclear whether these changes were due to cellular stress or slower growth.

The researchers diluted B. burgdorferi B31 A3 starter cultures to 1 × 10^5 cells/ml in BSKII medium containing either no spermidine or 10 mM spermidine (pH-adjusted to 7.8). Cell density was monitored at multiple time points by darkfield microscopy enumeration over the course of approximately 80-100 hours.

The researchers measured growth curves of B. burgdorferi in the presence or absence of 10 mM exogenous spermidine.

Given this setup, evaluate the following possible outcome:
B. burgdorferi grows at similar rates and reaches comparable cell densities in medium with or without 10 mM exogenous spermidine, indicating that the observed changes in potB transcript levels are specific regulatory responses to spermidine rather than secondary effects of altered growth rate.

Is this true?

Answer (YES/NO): NO